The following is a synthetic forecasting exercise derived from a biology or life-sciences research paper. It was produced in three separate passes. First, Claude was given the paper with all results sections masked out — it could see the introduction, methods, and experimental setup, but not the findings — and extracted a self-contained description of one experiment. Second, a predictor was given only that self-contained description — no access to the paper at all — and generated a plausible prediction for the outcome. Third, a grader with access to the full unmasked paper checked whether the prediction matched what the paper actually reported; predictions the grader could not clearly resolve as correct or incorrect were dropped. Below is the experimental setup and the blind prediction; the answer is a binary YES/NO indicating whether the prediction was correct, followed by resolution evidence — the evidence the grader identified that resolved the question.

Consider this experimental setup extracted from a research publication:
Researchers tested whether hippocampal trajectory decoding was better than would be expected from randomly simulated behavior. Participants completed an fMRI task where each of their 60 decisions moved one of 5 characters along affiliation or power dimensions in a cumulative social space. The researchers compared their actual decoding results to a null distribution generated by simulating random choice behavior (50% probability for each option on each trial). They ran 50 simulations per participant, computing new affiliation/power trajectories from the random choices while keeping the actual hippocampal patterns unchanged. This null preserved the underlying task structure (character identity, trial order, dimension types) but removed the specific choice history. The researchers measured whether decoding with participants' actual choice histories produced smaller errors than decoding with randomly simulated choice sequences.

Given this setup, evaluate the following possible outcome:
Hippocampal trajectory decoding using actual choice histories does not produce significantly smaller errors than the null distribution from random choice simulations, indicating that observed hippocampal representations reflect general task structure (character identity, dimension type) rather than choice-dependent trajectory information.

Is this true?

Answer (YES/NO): NO